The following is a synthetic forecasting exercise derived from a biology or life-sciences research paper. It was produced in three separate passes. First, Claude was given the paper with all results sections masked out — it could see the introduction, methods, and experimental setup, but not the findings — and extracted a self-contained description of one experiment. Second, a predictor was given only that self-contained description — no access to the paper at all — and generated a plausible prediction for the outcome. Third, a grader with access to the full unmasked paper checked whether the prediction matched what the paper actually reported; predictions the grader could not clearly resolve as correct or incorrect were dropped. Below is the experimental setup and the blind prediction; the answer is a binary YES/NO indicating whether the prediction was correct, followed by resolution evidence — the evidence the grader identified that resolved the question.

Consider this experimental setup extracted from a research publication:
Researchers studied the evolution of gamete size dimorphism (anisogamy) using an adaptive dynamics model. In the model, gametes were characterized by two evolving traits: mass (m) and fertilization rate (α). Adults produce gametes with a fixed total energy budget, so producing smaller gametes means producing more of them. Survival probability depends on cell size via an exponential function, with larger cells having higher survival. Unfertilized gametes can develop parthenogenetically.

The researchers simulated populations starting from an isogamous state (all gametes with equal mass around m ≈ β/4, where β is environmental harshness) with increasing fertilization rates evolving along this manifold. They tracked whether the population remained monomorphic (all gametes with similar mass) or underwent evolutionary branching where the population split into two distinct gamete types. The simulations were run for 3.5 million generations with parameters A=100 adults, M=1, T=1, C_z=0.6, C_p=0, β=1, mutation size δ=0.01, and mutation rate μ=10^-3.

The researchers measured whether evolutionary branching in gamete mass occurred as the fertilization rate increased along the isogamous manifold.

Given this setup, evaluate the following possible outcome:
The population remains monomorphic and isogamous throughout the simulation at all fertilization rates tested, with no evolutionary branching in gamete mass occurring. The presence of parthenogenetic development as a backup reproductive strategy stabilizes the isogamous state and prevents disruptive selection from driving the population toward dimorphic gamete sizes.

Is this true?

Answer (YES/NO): NO